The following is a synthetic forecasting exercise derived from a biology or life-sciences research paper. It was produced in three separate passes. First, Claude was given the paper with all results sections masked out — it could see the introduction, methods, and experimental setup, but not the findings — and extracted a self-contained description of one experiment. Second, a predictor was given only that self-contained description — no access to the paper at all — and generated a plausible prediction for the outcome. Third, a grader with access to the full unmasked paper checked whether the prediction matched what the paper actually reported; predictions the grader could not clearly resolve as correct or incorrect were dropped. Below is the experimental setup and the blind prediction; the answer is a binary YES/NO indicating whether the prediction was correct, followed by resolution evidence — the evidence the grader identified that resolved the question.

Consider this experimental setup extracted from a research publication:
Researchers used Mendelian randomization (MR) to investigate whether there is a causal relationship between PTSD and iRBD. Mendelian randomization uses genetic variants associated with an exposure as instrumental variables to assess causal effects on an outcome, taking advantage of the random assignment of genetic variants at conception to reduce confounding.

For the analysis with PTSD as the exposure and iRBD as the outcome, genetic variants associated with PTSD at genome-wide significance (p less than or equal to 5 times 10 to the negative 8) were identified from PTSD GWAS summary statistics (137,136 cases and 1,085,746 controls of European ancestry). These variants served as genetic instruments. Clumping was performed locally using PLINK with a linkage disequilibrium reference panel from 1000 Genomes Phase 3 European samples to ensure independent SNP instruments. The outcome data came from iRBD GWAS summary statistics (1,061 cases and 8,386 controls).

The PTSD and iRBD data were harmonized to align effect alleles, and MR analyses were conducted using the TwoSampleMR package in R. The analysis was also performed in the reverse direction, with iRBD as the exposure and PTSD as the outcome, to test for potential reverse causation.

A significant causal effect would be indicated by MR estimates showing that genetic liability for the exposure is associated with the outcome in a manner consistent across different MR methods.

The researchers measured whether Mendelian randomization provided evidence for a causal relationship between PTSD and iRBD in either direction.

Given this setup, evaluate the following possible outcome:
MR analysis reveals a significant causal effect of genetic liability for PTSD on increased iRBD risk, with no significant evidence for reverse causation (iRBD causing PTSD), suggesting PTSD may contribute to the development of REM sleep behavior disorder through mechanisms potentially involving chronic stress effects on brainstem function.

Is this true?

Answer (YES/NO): NO